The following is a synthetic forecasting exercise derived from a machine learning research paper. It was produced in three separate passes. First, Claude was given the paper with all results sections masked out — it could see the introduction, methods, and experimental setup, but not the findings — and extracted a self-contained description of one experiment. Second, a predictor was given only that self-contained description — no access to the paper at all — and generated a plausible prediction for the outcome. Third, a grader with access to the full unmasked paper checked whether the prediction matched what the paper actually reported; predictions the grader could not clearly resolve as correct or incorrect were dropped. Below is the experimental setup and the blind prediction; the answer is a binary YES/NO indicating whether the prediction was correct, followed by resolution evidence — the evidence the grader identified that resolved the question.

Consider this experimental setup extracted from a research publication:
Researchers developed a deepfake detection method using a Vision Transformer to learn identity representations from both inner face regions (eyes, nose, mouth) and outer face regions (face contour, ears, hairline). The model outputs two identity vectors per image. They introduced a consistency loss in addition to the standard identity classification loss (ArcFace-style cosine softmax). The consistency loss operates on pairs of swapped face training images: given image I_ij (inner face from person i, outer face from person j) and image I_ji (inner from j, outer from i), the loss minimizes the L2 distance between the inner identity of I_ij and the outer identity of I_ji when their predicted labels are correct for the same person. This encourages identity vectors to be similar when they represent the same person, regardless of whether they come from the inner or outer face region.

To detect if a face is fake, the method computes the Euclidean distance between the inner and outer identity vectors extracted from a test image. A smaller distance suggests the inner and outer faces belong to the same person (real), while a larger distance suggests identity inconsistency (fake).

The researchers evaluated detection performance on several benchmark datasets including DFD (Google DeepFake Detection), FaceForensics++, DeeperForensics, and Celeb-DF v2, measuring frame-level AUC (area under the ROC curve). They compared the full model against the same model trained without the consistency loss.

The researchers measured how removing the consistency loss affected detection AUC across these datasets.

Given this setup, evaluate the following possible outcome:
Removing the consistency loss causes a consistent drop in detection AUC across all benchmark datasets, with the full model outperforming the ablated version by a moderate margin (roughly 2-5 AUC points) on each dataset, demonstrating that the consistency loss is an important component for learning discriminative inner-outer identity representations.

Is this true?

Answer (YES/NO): NO